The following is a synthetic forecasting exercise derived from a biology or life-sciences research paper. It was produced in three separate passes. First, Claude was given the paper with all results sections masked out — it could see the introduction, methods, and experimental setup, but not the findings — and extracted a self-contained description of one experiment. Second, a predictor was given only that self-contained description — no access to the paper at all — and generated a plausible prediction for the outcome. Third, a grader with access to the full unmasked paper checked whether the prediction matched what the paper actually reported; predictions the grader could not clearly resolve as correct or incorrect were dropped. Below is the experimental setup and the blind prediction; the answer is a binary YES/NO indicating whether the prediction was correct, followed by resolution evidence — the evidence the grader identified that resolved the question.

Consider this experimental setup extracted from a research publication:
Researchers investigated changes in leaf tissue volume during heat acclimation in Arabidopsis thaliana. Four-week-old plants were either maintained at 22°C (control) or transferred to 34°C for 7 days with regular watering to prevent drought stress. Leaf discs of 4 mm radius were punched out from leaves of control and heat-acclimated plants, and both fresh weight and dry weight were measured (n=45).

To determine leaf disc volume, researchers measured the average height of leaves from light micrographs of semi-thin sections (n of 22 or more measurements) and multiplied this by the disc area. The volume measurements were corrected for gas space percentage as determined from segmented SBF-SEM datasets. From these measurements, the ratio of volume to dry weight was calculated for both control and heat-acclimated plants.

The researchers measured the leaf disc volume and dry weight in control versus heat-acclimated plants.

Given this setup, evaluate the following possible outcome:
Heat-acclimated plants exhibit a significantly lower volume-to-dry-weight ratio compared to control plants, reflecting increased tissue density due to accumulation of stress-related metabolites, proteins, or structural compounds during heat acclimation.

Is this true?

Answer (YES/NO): NO